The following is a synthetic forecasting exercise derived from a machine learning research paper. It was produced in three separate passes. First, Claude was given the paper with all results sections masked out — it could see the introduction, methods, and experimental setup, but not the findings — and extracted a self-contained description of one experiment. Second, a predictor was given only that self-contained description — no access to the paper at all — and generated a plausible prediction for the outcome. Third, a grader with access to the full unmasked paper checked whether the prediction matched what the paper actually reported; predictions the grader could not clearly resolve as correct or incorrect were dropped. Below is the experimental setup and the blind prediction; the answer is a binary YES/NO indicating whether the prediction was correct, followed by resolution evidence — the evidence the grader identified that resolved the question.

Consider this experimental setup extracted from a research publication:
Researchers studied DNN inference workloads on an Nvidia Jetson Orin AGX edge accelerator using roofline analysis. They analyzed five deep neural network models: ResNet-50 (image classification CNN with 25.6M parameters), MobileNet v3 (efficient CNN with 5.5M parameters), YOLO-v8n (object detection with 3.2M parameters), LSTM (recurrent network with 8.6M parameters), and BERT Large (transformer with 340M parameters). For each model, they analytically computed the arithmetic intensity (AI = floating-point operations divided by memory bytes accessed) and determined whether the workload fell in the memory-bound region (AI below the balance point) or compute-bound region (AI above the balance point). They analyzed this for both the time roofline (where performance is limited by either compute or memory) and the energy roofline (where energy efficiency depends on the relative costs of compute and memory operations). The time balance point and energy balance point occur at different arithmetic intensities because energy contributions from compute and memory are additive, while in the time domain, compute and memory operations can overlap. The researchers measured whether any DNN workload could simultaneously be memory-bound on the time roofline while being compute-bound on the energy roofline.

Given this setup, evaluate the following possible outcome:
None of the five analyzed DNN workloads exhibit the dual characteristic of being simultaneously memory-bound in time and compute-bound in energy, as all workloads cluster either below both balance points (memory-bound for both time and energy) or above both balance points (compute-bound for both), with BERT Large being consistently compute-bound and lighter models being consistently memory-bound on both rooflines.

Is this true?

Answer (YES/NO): NO